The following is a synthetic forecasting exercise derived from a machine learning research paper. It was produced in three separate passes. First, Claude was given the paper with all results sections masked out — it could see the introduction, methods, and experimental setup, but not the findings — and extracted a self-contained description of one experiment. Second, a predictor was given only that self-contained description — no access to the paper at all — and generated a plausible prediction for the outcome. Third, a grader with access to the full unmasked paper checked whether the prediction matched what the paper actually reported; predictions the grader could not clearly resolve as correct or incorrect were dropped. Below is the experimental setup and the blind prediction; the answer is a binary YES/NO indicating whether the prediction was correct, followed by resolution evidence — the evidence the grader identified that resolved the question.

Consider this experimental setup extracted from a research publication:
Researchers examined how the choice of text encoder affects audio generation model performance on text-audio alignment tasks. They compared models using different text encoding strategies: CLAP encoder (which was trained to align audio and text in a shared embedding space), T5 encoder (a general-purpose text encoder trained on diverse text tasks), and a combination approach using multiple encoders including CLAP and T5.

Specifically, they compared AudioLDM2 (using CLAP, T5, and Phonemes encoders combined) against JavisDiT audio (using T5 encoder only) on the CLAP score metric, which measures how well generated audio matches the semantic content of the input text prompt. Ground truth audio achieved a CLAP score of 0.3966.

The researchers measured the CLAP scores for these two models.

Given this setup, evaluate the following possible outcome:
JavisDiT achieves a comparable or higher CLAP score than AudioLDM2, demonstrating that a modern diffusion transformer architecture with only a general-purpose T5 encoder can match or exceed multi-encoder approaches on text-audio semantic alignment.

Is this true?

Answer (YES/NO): NO